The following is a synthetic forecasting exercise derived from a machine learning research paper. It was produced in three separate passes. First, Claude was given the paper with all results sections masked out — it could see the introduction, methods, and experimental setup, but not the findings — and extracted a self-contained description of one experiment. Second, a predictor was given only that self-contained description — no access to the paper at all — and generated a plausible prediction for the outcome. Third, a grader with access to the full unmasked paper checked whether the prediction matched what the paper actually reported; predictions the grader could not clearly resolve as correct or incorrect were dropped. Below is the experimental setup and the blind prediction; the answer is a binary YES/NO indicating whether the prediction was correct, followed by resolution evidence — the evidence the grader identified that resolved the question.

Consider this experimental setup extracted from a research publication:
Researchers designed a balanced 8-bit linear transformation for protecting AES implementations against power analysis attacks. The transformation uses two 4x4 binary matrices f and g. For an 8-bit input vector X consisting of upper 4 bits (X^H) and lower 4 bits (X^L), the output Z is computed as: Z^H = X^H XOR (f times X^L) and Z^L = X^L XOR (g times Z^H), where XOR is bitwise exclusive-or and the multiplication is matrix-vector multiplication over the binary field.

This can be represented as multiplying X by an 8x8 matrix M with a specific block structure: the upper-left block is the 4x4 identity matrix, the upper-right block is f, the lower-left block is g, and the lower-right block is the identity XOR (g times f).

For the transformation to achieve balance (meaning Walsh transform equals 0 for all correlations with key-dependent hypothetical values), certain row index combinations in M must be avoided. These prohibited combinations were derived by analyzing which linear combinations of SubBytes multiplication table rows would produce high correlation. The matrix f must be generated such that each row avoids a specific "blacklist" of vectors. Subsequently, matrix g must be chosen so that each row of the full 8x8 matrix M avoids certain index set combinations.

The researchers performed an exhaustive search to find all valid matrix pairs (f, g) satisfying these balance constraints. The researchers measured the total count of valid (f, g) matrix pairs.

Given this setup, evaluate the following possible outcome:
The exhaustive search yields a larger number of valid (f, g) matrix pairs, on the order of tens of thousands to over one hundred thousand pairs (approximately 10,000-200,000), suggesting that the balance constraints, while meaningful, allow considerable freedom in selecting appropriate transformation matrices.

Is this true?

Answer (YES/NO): NO